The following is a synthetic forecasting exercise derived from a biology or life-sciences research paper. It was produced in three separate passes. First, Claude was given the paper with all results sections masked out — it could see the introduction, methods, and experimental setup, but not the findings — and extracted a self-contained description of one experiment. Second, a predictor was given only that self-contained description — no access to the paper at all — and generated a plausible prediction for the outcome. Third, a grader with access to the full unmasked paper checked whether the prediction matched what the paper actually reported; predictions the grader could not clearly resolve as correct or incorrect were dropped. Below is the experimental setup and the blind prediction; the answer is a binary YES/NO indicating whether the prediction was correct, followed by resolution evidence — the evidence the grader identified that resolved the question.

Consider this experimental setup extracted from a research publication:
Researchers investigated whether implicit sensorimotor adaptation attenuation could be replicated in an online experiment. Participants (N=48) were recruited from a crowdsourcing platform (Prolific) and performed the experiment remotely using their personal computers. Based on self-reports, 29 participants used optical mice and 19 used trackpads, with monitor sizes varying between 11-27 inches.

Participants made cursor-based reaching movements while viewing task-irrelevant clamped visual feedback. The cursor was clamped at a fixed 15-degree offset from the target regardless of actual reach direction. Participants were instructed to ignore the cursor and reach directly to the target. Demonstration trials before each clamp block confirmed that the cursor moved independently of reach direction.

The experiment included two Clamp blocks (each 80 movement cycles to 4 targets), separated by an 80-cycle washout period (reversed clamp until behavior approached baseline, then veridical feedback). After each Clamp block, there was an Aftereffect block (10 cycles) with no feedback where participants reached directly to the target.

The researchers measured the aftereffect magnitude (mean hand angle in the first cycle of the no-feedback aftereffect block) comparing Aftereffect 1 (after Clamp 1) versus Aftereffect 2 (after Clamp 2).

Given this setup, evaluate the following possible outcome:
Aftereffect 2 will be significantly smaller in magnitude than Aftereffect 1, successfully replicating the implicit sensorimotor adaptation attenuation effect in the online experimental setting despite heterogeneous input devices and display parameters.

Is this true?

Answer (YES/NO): YES